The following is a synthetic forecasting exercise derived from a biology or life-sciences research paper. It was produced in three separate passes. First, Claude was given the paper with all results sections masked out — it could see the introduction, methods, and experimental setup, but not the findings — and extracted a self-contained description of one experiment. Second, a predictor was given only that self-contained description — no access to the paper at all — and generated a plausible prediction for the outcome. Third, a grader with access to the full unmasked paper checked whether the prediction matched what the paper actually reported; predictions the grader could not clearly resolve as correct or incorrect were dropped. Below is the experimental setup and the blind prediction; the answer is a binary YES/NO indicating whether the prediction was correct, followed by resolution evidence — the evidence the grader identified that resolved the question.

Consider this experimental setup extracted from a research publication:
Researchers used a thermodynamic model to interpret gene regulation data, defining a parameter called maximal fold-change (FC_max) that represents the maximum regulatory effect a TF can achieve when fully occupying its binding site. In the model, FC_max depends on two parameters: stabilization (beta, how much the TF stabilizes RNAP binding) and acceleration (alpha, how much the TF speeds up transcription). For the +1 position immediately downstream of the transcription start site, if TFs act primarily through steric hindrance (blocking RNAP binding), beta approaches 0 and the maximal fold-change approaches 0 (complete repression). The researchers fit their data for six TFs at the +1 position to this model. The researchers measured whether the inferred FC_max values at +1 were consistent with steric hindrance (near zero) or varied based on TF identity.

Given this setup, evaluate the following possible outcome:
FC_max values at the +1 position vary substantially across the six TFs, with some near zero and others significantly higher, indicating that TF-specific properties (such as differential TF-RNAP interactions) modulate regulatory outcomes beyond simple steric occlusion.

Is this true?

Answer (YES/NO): NO